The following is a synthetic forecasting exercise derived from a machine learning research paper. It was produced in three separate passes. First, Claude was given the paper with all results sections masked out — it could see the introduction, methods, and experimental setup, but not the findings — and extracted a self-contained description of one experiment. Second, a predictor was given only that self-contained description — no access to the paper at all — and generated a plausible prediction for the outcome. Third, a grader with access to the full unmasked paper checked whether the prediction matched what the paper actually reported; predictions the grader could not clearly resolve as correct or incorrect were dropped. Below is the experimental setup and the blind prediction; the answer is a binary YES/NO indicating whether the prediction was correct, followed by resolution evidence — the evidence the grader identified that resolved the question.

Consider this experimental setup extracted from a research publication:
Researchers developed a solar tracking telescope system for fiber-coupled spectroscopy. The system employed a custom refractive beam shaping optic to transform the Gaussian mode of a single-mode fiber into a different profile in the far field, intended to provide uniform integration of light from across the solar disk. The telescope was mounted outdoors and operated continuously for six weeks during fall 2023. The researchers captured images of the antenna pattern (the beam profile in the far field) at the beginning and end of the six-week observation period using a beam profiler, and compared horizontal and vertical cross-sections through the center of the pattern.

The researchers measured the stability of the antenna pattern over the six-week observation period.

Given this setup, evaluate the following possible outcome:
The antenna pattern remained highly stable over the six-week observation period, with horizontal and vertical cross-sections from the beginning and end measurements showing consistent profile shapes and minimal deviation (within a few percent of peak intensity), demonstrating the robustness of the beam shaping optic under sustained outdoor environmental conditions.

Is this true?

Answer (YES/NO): NO